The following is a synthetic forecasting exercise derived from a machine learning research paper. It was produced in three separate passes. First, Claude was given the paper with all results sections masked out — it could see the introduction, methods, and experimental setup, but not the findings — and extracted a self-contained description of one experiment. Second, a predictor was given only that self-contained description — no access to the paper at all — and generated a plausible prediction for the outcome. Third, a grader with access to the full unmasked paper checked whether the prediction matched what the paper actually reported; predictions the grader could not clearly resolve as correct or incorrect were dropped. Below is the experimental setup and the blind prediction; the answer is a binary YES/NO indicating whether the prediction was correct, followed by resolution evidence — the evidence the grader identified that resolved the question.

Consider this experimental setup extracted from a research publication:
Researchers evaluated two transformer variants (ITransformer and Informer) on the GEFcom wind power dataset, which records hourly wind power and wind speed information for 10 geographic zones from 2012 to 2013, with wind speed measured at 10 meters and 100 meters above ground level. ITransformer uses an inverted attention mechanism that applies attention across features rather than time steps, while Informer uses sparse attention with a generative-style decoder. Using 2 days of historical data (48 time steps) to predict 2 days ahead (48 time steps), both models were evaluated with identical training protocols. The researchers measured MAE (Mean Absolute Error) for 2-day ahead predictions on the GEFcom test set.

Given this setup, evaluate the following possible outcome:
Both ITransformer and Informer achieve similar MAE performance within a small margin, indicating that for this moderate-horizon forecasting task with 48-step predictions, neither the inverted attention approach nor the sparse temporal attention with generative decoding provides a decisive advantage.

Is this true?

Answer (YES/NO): YES